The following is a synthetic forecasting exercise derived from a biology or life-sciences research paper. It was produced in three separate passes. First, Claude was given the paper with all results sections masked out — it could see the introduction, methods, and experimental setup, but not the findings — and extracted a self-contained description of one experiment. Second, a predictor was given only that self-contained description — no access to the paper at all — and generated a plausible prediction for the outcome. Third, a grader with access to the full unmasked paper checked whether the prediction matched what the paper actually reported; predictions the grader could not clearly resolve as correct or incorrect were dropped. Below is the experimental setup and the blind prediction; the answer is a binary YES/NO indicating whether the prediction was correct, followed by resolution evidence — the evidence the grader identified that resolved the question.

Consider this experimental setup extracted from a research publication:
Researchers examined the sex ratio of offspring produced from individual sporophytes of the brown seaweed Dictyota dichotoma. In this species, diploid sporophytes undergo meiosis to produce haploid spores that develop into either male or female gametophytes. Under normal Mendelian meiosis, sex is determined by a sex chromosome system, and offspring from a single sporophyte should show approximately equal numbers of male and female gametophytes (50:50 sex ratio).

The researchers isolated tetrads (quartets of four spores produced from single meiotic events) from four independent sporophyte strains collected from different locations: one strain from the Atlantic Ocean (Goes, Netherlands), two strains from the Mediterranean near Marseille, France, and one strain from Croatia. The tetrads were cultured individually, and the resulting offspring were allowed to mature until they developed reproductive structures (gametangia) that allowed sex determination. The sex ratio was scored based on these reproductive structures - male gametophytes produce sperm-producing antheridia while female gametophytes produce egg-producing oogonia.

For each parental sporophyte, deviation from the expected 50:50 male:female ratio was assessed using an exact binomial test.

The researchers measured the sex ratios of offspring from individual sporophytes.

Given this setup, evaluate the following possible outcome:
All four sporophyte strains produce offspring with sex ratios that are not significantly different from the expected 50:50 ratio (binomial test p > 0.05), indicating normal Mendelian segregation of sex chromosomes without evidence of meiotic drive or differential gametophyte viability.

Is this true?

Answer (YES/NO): YES